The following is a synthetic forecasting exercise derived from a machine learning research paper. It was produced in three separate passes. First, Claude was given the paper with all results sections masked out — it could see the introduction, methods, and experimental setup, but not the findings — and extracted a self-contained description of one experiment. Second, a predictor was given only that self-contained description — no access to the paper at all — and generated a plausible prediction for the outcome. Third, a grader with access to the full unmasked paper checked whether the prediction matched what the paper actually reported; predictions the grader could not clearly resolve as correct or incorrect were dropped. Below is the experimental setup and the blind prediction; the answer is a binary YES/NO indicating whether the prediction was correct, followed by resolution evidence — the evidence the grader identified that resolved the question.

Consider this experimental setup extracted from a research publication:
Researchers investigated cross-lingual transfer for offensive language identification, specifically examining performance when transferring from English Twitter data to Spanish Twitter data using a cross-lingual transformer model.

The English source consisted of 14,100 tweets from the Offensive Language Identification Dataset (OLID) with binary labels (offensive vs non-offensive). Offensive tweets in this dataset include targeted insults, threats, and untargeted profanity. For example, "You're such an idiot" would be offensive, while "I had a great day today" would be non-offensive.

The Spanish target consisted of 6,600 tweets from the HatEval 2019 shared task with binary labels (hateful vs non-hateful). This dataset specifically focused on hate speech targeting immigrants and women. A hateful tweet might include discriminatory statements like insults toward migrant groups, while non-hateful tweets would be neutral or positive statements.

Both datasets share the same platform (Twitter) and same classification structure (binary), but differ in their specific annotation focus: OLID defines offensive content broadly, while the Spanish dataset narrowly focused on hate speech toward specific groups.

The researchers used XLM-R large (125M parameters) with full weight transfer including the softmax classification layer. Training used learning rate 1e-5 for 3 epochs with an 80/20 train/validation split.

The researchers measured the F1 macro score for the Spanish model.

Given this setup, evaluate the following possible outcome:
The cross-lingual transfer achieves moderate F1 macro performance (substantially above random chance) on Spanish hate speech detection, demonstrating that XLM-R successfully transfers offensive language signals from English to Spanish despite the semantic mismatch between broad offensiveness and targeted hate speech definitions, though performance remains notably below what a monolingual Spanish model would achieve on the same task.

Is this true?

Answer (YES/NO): NO